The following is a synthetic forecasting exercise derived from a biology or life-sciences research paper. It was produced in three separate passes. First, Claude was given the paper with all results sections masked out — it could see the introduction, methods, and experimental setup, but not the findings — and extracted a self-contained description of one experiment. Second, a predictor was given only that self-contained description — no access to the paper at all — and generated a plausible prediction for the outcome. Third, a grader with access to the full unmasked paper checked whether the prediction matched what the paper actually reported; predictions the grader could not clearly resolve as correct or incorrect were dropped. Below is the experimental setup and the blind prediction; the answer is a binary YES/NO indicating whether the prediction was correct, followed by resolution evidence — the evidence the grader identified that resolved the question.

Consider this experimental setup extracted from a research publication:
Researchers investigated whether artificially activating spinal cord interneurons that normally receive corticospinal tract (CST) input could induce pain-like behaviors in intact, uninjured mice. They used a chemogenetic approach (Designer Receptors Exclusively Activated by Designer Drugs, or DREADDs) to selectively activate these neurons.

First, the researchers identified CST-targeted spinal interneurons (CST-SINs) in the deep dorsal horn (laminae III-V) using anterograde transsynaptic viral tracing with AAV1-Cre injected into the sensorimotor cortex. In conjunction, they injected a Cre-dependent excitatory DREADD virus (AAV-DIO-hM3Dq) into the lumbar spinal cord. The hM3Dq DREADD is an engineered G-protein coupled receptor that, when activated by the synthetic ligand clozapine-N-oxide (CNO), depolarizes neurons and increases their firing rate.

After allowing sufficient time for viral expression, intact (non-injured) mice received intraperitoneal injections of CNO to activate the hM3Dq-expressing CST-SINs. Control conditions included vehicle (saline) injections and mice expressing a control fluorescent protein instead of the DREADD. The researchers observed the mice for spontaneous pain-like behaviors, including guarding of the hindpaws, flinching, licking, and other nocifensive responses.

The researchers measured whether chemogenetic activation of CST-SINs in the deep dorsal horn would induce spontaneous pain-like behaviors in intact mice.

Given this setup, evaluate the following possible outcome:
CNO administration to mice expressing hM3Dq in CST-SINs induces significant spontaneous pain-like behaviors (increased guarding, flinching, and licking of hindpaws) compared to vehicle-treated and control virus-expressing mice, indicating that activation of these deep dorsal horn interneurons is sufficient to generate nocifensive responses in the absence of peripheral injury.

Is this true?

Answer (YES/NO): NO